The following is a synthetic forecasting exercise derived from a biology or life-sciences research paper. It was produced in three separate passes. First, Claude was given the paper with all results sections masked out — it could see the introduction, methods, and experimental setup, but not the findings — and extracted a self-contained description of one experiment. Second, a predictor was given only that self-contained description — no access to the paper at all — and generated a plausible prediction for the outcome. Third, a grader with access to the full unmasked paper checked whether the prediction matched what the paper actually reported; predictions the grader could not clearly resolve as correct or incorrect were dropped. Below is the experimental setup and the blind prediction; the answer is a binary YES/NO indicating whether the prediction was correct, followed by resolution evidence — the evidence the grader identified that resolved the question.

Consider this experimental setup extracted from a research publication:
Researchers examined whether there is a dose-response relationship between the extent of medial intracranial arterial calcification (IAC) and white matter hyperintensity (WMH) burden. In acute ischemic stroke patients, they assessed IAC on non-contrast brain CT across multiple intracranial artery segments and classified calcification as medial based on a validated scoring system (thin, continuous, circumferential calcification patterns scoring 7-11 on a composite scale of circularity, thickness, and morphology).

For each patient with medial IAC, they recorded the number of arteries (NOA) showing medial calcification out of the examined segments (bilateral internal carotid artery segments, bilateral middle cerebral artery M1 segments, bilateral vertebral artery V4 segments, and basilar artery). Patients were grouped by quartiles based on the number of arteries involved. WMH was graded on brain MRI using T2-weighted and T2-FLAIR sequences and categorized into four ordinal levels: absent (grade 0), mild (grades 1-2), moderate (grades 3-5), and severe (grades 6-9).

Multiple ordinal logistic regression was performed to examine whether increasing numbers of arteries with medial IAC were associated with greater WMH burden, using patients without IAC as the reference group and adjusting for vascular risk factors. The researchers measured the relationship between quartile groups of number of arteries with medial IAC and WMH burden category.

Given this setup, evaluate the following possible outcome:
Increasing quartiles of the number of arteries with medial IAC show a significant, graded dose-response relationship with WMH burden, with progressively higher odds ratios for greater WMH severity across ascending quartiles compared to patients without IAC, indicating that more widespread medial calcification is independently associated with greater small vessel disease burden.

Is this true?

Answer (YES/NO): YES